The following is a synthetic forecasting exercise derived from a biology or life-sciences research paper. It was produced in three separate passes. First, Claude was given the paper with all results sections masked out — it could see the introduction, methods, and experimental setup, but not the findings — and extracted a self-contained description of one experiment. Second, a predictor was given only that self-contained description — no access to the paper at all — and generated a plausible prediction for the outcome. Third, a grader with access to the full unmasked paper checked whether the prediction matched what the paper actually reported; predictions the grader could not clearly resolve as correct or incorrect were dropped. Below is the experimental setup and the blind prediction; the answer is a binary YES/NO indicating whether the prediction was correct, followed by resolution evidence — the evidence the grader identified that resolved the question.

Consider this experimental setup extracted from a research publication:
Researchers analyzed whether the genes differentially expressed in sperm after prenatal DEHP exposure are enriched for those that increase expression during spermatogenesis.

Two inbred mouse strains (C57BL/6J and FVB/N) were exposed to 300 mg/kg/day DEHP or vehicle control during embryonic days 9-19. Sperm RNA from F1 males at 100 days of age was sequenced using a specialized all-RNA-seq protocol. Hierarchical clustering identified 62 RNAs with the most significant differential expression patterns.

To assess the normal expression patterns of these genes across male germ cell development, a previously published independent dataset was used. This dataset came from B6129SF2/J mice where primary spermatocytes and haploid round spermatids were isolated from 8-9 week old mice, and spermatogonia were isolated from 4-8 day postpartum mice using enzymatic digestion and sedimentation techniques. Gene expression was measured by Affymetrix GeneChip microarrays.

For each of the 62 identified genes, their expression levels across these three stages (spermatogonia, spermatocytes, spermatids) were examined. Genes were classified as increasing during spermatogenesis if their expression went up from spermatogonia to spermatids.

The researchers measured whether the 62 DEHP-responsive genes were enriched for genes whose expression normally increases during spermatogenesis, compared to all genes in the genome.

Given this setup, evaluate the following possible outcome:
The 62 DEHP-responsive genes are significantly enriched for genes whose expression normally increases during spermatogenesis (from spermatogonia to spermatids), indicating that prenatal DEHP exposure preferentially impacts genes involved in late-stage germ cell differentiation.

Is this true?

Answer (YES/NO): YES